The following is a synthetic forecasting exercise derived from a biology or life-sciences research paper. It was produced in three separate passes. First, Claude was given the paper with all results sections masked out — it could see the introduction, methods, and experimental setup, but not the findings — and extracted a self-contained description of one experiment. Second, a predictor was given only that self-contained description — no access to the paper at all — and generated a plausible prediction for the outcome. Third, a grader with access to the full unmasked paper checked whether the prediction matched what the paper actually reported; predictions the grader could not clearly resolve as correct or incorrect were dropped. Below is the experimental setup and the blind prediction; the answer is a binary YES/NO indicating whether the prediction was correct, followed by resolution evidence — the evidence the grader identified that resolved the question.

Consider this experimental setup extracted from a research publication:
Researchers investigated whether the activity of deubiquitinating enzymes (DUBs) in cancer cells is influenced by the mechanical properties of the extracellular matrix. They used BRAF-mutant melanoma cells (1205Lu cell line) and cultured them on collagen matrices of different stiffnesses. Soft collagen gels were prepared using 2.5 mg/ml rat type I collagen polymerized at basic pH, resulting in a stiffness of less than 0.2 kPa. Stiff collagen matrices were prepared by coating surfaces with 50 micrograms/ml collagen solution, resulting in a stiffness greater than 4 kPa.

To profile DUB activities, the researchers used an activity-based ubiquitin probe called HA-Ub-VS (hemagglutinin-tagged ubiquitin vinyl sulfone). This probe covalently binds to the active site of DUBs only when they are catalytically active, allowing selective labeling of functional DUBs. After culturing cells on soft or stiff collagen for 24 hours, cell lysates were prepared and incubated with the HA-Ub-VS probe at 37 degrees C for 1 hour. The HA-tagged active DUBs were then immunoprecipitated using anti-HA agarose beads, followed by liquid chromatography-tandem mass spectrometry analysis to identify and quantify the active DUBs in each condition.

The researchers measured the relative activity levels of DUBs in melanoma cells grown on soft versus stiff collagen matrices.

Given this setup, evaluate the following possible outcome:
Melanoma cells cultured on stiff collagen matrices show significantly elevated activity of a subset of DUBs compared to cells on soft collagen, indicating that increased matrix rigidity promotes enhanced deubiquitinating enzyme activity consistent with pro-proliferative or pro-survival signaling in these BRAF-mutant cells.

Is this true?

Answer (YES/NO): YES